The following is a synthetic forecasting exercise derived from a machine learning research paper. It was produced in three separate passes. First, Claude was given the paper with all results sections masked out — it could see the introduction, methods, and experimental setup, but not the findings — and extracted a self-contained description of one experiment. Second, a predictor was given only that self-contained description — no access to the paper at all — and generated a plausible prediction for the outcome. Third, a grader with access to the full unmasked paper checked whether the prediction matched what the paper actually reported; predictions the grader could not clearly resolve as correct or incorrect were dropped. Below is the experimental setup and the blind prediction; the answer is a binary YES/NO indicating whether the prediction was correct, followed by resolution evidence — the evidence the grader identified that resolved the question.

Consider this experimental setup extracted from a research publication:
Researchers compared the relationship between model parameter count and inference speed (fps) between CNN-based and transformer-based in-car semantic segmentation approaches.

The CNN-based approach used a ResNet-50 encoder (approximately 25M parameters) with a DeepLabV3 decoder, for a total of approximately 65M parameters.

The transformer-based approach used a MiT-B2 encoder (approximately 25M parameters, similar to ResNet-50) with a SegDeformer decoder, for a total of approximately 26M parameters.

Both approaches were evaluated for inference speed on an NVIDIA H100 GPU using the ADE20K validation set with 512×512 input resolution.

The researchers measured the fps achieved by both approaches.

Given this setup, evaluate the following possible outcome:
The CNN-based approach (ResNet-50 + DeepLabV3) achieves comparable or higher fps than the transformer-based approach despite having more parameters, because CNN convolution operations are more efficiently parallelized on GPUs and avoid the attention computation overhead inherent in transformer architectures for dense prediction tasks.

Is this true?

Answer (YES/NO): YES